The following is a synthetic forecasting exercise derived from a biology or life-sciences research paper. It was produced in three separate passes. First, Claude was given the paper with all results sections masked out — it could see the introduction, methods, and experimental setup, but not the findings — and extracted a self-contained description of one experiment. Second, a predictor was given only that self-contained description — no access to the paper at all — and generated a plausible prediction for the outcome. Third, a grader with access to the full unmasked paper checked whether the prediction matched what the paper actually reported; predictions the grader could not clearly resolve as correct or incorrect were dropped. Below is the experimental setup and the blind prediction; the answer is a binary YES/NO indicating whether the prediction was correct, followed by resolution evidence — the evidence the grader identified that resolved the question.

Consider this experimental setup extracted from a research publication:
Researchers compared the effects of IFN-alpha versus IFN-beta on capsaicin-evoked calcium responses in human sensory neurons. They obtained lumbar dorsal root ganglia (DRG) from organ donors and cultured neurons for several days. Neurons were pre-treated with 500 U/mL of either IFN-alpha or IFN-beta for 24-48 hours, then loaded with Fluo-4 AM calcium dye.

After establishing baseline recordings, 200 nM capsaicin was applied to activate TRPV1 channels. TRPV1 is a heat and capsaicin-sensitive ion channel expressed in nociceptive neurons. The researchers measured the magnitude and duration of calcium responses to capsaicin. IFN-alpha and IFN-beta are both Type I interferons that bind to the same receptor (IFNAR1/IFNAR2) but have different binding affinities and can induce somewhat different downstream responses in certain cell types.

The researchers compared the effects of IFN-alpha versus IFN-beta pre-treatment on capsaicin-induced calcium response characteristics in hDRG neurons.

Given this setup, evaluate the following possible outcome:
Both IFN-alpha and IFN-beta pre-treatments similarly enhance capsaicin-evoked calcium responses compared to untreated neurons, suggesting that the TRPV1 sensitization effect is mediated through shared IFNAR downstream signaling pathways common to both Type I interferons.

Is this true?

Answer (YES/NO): NO